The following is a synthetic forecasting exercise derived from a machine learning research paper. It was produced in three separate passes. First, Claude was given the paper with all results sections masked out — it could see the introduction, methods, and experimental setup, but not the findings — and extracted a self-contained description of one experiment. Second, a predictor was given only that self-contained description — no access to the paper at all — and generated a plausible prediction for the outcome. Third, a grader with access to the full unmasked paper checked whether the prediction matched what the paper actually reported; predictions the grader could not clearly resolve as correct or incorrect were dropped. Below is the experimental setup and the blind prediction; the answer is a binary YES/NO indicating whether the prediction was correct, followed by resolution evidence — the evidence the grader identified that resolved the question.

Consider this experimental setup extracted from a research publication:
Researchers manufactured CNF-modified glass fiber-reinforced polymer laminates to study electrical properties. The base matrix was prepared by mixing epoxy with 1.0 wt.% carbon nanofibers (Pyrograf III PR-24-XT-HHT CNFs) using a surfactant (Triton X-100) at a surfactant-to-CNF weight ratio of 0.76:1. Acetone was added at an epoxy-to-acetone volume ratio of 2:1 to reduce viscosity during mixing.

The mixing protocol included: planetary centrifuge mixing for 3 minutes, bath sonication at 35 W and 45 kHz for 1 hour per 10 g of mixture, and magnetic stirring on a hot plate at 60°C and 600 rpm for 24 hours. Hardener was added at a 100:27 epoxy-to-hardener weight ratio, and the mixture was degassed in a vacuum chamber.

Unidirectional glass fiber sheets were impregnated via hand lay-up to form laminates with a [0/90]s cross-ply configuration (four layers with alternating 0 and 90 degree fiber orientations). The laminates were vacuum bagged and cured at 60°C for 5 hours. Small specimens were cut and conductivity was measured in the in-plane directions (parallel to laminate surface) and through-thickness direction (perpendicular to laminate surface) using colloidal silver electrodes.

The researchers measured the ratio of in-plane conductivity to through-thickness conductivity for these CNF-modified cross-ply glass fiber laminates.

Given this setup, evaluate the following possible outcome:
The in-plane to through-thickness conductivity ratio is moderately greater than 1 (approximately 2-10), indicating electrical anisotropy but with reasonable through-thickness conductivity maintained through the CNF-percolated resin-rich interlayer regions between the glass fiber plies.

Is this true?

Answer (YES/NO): NO